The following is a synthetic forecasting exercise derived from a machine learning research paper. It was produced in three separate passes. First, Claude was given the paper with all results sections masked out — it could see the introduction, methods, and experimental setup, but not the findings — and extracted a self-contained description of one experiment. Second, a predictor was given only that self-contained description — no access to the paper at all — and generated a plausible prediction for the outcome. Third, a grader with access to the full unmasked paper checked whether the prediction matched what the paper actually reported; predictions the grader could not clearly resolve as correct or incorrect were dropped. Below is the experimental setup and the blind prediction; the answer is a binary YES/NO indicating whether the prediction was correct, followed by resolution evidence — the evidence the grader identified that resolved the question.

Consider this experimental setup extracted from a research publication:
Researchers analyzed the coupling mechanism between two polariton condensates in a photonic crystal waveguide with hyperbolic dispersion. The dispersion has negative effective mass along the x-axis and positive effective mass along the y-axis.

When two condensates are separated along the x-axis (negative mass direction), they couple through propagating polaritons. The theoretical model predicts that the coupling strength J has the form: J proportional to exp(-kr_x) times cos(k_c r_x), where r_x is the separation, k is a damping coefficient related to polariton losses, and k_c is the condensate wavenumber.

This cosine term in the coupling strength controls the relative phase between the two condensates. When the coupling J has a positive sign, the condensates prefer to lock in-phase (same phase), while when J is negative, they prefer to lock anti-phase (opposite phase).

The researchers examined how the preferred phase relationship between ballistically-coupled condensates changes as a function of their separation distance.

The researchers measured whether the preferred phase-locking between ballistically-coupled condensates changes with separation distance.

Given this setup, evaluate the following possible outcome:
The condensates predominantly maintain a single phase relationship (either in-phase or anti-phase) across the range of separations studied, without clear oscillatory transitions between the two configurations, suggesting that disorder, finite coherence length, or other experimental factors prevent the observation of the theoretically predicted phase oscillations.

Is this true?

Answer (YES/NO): NO